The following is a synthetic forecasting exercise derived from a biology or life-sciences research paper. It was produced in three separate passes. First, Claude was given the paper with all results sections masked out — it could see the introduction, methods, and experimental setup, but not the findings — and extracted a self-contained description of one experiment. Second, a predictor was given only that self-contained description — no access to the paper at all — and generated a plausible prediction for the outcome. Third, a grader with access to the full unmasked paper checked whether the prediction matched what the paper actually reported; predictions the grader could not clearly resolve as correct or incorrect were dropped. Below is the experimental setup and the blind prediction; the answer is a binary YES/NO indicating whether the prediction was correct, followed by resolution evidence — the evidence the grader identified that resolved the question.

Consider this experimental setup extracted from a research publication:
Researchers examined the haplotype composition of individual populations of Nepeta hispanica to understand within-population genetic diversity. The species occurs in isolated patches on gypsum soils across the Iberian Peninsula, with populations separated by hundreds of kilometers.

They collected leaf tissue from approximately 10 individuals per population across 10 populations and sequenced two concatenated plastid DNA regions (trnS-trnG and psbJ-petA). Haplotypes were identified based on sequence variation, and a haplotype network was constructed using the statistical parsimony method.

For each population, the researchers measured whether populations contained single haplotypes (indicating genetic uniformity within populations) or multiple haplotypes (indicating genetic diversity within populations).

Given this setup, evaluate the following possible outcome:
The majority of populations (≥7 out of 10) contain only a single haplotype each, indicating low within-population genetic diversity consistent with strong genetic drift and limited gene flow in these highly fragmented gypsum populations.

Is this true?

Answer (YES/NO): NO